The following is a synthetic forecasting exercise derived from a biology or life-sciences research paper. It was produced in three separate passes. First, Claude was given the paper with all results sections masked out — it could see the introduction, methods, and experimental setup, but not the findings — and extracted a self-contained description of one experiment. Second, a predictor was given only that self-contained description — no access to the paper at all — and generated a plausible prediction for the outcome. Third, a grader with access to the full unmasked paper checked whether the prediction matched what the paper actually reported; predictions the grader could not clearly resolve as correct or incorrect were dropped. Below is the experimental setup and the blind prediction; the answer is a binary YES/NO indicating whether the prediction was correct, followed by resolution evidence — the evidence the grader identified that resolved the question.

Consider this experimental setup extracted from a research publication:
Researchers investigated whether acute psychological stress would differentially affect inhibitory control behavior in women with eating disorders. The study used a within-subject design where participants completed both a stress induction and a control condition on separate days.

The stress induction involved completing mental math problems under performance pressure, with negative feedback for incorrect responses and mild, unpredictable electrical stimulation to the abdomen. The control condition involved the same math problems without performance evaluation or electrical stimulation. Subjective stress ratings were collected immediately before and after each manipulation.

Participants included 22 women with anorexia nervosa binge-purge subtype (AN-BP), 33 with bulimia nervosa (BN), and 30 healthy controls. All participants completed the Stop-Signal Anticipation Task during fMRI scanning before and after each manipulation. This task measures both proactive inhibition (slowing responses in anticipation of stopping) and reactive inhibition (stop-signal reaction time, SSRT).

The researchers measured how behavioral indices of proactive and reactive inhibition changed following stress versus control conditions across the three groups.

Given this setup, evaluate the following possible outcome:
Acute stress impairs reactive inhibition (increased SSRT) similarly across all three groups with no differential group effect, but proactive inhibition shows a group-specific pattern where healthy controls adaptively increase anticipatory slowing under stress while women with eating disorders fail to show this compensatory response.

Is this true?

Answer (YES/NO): NO